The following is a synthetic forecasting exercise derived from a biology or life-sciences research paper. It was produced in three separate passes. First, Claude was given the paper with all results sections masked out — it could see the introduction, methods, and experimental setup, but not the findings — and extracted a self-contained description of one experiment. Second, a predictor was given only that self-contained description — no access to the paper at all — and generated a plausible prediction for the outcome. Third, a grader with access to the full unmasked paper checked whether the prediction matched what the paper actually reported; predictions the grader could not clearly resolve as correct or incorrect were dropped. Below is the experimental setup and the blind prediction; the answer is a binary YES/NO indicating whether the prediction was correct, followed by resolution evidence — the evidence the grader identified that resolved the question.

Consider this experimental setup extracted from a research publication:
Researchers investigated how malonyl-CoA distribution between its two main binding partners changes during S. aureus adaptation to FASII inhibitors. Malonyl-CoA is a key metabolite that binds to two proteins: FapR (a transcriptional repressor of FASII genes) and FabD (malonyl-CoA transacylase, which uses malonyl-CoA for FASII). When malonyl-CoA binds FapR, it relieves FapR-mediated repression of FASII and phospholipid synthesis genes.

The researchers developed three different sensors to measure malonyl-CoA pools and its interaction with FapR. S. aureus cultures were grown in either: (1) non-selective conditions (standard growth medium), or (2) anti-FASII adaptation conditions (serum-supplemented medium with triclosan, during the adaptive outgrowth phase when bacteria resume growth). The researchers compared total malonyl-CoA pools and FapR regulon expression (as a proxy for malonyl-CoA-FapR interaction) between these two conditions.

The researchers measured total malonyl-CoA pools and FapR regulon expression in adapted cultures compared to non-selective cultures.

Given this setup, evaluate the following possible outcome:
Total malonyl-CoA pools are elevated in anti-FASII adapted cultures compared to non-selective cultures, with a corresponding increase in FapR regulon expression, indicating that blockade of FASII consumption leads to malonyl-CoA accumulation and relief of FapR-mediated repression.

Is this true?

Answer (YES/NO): NO